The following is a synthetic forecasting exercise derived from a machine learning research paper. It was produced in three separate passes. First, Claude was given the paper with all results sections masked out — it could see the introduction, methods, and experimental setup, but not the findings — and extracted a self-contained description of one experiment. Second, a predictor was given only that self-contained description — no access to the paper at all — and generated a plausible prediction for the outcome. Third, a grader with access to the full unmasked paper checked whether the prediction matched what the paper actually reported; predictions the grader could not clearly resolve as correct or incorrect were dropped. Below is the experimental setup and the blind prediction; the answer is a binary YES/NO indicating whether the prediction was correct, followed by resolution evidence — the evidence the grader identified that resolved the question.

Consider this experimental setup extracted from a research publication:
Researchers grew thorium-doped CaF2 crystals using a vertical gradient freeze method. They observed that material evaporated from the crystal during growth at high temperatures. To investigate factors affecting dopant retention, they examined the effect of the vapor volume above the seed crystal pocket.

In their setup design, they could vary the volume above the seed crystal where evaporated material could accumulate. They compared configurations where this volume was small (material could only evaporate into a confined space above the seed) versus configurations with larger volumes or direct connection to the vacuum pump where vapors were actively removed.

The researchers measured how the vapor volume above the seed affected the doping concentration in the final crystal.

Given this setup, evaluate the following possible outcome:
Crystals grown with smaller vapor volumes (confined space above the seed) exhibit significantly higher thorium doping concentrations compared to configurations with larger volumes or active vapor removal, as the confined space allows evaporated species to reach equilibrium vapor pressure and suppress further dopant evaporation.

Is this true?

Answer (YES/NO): YES